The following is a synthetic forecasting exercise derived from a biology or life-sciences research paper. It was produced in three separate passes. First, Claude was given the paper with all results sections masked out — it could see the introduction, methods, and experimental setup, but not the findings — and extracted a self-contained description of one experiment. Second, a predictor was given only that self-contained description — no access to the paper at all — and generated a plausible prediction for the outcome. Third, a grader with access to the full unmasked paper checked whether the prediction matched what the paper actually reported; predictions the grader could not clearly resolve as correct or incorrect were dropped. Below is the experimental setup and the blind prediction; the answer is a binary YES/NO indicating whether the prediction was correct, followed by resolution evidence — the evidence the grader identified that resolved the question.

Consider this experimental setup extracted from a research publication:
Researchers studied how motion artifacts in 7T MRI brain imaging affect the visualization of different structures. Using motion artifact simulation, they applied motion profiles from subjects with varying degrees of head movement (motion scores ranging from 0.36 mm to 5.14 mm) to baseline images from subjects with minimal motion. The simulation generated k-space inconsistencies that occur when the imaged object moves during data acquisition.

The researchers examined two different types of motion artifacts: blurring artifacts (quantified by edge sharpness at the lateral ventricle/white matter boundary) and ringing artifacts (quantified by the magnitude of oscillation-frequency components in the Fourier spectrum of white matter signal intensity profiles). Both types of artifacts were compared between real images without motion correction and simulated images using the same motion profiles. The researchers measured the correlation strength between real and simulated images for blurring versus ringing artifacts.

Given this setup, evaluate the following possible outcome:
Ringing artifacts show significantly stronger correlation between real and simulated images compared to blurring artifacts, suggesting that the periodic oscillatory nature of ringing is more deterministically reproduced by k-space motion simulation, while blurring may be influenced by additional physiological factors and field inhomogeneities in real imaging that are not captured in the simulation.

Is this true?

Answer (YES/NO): NO